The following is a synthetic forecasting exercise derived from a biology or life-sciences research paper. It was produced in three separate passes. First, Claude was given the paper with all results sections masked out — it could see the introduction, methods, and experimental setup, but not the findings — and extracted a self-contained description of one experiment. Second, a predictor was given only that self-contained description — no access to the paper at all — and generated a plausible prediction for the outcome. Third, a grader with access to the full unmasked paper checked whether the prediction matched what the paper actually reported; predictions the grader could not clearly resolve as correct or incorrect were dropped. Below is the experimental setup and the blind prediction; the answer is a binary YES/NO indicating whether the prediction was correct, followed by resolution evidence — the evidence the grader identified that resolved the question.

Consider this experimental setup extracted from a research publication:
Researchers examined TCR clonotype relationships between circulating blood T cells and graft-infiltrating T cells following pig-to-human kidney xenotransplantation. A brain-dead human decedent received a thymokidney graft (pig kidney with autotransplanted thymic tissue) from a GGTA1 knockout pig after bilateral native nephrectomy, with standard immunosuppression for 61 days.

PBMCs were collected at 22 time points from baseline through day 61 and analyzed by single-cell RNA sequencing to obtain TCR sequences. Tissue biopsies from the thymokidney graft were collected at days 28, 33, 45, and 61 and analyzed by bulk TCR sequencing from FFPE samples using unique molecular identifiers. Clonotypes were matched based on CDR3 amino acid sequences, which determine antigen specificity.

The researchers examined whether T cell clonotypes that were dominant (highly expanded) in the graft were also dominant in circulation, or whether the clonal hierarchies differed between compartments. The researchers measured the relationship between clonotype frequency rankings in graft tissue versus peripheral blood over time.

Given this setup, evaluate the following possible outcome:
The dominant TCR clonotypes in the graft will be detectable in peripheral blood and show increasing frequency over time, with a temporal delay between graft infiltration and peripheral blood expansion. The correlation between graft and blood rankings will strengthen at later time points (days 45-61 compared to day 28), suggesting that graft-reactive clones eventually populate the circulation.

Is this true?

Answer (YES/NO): NO